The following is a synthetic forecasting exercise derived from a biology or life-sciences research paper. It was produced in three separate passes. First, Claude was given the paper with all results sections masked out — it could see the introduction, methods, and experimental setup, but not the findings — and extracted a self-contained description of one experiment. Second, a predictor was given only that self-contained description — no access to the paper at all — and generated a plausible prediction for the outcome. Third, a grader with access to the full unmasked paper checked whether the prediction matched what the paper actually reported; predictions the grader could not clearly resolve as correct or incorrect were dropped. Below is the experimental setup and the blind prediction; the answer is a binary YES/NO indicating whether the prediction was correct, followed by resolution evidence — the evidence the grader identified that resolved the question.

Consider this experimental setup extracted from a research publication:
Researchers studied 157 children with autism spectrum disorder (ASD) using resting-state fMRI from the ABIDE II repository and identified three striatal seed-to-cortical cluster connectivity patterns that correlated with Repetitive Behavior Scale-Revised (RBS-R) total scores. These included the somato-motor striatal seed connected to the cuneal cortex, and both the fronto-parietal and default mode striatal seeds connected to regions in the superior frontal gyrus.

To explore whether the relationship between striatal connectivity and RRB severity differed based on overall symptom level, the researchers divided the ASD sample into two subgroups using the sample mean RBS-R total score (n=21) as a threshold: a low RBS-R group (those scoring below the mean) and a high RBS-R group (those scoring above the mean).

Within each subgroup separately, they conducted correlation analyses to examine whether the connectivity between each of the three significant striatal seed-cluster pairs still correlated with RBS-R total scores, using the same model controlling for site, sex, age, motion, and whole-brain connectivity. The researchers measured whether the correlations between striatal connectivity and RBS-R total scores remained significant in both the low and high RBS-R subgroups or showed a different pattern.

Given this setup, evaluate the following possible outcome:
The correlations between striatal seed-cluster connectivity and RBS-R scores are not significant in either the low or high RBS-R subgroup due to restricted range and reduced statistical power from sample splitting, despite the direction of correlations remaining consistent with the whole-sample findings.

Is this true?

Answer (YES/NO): NO